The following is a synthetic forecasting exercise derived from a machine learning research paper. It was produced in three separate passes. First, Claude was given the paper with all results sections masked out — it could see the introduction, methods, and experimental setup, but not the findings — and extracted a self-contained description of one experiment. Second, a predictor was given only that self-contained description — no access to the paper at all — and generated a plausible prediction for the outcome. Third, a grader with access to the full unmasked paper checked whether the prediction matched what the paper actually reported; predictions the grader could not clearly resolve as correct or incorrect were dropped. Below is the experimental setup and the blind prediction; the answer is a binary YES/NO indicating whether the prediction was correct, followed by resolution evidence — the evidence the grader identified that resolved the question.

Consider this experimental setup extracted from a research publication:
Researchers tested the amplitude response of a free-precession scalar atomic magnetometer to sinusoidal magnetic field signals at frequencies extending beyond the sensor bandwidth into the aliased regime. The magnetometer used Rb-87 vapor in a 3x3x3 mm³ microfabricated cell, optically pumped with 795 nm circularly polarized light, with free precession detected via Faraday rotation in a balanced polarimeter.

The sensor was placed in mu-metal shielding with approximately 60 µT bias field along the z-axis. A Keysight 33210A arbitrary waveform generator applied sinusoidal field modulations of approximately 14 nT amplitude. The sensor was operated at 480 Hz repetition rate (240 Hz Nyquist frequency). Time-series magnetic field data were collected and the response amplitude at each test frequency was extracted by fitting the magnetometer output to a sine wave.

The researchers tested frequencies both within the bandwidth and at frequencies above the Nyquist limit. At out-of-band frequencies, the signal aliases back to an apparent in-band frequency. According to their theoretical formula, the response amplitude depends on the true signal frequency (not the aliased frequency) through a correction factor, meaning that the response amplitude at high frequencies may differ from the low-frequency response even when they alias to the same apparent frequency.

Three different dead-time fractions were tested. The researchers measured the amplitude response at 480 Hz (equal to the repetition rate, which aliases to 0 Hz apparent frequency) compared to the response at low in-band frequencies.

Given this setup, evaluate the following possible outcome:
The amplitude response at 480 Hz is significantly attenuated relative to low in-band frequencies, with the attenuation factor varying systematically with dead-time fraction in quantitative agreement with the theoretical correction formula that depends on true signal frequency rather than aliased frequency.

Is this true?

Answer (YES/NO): YES